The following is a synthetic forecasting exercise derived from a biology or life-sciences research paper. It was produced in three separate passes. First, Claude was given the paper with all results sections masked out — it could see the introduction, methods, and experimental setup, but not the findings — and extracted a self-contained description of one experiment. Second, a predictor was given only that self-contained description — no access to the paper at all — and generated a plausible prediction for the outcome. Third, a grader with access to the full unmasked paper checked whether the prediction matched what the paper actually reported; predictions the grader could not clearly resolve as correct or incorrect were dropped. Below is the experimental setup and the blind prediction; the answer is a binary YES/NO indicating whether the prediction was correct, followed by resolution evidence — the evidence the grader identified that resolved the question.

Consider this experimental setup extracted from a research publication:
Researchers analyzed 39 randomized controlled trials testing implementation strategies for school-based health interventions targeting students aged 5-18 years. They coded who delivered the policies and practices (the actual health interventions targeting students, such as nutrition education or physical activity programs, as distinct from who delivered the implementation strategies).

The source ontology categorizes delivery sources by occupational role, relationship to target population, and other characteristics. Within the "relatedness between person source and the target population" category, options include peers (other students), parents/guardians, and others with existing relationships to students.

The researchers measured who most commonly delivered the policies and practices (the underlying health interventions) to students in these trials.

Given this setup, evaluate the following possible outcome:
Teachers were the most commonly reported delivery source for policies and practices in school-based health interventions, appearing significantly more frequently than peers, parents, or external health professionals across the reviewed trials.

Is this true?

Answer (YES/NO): YES